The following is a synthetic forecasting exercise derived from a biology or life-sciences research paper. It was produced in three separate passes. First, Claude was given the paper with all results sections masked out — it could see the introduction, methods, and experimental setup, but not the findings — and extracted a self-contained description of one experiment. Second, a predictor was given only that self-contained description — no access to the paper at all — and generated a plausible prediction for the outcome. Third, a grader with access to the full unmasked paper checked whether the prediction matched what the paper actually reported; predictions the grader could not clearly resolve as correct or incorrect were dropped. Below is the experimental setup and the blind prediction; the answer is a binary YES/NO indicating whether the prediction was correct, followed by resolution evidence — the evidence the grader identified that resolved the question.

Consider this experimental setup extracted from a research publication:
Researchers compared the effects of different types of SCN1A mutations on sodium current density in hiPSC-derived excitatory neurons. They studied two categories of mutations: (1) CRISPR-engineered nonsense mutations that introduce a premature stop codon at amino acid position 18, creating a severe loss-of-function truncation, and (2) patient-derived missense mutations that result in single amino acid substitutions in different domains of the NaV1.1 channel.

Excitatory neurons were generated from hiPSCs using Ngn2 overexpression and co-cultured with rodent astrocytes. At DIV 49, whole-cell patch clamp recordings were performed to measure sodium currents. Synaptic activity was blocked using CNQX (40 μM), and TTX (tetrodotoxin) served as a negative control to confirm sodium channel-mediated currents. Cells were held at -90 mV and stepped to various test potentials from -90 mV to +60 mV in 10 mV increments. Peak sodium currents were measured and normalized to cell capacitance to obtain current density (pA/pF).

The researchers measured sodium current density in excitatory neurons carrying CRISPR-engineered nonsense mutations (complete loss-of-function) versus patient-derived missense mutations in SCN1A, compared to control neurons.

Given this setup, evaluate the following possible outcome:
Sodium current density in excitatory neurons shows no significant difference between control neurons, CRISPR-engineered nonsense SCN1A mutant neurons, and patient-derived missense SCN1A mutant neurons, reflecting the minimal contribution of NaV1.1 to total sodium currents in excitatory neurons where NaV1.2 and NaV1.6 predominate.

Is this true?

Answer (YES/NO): NO